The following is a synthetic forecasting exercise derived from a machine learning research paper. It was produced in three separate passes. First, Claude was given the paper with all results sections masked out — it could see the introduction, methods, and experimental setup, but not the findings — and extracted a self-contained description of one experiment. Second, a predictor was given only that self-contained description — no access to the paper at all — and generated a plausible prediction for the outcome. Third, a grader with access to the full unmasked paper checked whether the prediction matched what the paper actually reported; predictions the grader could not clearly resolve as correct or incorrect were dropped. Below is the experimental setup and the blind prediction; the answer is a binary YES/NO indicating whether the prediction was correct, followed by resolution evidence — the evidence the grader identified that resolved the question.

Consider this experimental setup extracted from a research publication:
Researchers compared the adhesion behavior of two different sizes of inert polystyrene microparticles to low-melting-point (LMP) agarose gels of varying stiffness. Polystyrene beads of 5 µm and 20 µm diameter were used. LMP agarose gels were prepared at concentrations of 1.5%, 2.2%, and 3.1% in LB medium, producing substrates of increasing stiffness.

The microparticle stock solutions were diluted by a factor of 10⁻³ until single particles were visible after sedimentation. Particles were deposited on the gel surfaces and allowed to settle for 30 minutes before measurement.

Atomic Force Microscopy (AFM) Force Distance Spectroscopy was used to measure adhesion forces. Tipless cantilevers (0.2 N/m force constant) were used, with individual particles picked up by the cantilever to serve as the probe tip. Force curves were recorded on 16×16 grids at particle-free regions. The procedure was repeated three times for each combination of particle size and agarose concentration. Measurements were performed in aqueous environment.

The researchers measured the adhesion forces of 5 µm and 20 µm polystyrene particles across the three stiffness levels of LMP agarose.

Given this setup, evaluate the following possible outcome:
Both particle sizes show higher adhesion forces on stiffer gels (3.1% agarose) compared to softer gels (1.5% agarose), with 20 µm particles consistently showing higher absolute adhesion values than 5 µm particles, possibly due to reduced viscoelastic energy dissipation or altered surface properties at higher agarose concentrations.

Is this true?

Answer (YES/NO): NO